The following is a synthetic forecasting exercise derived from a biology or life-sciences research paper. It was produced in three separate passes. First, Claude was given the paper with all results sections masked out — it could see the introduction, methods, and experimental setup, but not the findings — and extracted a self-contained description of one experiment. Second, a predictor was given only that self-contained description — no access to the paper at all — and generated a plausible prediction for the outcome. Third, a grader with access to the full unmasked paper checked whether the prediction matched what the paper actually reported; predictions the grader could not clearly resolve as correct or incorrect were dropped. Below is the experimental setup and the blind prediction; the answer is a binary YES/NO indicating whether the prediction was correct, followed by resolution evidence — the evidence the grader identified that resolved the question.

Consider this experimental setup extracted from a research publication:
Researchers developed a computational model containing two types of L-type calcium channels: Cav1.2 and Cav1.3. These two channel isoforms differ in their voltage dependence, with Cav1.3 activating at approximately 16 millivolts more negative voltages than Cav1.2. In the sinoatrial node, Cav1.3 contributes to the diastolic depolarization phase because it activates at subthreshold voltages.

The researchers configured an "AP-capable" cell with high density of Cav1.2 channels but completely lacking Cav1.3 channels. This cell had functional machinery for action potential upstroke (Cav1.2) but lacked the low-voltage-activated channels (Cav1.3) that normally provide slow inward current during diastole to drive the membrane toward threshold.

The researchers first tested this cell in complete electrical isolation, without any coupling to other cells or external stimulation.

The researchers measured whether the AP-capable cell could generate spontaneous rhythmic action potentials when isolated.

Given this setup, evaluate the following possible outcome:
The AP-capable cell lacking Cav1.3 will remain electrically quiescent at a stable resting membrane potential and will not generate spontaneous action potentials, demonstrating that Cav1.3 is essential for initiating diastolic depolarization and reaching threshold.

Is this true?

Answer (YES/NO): NO